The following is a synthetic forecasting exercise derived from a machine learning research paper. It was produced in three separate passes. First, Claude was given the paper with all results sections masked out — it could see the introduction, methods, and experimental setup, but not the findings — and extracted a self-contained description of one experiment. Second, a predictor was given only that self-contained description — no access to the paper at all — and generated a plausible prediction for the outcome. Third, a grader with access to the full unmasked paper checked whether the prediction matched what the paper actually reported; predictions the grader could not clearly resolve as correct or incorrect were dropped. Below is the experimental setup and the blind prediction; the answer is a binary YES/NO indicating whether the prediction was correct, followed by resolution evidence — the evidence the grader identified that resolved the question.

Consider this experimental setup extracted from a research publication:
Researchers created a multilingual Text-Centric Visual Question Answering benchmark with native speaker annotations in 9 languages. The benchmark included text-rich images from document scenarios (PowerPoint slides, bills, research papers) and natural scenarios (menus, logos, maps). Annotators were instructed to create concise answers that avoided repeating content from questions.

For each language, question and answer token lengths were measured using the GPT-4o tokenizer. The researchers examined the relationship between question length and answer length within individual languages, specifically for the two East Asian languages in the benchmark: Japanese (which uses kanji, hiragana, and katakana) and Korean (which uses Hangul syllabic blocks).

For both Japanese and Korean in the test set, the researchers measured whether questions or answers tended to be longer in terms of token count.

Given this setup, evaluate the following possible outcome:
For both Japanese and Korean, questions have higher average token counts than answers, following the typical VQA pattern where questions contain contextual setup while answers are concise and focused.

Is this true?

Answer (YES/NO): NO